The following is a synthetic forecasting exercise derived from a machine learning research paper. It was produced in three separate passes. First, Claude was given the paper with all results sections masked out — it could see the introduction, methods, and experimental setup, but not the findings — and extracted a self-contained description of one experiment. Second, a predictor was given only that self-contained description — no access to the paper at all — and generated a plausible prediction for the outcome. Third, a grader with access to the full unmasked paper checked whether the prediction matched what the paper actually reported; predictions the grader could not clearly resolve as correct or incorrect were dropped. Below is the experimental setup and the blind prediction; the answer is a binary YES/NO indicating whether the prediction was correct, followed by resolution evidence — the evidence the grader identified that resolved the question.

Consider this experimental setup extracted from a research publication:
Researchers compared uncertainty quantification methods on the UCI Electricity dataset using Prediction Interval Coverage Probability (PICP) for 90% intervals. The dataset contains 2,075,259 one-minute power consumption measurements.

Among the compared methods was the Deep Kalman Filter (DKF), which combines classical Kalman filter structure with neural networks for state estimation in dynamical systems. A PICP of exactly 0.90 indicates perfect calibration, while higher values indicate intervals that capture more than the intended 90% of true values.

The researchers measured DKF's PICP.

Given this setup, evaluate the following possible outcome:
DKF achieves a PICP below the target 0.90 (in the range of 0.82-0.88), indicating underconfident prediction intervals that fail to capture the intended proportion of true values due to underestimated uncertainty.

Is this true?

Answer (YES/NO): NO